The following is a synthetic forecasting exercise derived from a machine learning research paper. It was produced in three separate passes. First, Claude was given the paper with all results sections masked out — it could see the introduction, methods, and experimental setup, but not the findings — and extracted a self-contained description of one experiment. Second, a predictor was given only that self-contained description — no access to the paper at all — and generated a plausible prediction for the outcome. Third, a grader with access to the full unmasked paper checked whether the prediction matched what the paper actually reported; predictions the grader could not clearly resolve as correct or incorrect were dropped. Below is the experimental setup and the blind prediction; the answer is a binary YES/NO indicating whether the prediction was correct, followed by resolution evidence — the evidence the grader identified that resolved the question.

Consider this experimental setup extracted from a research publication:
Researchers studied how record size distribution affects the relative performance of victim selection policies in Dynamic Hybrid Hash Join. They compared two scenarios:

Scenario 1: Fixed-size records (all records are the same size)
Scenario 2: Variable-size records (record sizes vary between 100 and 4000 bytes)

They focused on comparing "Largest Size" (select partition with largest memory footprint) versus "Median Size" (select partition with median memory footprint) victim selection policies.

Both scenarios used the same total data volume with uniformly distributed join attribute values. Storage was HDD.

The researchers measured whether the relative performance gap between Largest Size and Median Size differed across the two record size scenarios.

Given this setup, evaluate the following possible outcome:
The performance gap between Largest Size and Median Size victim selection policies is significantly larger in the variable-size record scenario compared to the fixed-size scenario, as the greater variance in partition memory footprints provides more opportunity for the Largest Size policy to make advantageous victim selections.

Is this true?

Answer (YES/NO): YES